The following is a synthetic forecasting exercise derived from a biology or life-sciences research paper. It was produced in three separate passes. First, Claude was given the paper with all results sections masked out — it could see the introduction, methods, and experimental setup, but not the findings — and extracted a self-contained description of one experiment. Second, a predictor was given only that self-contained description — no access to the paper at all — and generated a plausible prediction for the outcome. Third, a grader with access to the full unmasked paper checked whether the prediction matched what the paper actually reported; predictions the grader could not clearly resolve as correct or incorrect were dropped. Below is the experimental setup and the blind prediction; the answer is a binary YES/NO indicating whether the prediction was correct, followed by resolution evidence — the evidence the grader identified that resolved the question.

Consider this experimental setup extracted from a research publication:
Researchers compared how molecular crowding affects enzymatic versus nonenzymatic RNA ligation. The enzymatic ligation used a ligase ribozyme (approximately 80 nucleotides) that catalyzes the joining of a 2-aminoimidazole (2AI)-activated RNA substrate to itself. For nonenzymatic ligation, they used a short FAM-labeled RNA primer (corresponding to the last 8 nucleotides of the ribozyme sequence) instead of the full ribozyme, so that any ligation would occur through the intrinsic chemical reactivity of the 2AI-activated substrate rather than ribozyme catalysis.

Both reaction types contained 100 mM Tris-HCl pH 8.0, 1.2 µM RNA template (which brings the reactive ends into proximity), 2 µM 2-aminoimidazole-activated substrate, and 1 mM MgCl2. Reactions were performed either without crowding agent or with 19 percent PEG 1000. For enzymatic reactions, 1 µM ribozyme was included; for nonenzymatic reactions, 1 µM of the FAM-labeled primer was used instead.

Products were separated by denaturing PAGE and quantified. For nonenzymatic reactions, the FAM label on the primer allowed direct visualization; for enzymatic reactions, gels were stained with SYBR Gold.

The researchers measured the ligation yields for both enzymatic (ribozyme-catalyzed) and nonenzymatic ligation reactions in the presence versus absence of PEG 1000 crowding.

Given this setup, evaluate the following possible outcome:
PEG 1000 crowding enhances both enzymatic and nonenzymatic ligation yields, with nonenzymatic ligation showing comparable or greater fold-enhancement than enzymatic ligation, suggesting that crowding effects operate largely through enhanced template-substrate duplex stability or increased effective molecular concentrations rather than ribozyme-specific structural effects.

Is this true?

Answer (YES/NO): NO